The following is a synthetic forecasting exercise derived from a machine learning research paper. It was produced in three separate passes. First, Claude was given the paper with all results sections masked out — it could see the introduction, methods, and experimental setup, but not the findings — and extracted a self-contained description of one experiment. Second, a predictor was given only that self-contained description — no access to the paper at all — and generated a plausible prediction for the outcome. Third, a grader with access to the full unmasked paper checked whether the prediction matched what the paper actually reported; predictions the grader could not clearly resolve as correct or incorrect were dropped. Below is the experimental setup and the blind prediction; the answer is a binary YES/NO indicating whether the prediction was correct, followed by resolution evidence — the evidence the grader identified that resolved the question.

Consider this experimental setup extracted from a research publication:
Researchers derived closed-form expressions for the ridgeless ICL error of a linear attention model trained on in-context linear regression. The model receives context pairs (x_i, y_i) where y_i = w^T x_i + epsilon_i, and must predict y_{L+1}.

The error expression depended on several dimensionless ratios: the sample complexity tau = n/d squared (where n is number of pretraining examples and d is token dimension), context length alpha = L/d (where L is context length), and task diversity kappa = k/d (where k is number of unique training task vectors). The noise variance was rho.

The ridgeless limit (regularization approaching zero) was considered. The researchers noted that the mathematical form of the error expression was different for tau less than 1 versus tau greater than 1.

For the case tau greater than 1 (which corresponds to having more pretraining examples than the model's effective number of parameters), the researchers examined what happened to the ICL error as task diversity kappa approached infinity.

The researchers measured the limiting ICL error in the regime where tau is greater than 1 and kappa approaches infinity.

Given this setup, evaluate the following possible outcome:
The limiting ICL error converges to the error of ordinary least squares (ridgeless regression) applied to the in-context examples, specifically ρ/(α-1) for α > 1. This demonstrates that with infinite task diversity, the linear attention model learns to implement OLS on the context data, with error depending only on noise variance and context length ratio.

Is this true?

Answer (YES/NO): NO